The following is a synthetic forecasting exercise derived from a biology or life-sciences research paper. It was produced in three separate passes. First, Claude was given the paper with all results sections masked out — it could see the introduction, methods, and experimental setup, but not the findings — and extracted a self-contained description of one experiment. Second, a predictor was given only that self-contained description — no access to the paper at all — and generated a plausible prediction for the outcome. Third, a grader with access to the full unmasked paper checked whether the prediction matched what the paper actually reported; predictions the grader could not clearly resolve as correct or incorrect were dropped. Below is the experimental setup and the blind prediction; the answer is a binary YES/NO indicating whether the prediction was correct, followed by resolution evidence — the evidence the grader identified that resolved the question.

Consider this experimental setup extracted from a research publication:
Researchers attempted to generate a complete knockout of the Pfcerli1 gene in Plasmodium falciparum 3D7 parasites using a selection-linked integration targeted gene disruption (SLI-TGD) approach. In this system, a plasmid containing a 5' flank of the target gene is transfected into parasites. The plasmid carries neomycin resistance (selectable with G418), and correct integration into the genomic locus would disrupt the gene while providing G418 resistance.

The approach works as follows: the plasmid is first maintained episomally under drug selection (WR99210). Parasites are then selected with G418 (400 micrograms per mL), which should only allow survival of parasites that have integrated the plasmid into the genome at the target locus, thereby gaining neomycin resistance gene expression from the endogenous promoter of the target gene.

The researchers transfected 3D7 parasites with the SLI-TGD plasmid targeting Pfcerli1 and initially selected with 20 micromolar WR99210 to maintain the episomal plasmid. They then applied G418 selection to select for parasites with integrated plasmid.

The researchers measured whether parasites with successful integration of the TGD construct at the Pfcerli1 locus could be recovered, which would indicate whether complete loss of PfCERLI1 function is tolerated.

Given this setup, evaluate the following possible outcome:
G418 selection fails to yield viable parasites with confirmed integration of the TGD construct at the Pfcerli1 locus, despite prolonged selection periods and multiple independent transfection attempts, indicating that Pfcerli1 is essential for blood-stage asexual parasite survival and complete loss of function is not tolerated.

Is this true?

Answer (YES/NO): YES